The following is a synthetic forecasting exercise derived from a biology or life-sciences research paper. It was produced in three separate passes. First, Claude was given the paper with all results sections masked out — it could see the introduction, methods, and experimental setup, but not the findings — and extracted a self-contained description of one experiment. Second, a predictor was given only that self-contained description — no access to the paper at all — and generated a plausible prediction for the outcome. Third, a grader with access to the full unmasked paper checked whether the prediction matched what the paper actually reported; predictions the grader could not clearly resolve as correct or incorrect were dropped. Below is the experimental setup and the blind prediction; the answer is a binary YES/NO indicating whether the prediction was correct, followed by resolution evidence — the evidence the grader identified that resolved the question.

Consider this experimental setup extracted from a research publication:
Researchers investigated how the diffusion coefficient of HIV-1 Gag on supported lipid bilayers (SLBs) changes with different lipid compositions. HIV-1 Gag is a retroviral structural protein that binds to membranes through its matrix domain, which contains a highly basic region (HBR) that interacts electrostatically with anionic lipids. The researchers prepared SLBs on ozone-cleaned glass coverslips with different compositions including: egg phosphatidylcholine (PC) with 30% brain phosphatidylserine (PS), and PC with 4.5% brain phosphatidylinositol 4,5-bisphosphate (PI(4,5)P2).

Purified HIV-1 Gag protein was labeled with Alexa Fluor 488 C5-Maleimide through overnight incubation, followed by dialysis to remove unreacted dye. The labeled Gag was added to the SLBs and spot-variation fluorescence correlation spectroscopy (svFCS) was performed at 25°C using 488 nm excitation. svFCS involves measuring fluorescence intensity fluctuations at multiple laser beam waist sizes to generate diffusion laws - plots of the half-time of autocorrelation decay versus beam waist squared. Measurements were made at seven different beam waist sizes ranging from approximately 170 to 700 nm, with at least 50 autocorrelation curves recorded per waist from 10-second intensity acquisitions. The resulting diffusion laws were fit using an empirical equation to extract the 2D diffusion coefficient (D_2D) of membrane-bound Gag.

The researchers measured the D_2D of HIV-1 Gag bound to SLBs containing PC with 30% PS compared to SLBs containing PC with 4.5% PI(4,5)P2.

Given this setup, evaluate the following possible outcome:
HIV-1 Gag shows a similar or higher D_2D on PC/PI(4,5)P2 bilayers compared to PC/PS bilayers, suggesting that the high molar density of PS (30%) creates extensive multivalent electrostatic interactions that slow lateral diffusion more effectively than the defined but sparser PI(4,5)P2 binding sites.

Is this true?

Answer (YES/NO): NO